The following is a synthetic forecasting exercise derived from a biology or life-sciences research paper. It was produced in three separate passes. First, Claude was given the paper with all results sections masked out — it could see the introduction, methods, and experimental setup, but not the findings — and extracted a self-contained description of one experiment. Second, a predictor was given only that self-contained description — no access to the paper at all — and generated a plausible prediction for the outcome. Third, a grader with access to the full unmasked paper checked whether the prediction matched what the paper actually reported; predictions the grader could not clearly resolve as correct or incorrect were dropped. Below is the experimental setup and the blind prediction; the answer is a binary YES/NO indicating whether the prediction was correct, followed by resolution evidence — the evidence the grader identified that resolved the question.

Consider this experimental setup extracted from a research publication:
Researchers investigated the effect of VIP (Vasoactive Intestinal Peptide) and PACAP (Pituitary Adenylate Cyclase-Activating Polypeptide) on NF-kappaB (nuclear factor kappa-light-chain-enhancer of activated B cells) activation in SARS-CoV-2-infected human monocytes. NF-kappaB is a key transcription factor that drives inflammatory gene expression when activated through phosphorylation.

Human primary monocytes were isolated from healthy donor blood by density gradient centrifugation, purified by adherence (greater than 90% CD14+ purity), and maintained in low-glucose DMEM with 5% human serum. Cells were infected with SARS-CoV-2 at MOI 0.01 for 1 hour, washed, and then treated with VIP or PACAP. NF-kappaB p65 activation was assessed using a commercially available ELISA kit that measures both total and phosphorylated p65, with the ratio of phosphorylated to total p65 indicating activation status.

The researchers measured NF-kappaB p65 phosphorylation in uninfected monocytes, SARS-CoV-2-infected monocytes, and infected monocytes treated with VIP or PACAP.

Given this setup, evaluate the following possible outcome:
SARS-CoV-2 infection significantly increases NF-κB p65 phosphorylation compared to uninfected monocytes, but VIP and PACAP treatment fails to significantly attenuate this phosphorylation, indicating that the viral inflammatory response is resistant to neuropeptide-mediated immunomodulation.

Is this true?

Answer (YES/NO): NO